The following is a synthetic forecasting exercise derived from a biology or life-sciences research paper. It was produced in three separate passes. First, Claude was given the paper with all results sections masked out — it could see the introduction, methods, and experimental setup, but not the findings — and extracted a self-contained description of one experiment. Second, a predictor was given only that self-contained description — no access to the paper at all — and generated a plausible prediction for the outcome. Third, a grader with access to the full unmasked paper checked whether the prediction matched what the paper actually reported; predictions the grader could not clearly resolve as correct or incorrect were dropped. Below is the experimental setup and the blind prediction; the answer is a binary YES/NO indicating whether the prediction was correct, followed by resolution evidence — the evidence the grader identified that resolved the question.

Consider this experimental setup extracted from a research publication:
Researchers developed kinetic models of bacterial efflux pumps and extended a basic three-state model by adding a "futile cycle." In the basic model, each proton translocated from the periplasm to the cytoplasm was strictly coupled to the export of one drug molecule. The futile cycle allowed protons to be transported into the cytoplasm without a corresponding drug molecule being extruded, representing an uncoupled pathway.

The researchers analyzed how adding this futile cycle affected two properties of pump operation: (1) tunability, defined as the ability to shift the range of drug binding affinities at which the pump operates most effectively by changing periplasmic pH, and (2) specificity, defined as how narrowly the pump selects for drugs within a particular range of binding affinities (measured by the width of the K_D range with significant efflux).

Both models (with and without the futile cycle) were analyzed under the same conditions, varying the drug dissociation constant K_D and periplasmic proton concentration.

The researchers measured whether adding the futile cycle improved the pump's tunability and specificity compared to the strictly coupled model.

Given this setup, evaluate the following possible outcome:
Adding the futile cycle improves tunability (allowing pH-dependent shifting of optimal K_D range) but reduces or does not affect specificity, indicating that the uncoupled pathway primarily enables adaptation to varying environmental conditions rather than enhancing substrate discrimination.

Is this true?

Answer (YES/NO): NO